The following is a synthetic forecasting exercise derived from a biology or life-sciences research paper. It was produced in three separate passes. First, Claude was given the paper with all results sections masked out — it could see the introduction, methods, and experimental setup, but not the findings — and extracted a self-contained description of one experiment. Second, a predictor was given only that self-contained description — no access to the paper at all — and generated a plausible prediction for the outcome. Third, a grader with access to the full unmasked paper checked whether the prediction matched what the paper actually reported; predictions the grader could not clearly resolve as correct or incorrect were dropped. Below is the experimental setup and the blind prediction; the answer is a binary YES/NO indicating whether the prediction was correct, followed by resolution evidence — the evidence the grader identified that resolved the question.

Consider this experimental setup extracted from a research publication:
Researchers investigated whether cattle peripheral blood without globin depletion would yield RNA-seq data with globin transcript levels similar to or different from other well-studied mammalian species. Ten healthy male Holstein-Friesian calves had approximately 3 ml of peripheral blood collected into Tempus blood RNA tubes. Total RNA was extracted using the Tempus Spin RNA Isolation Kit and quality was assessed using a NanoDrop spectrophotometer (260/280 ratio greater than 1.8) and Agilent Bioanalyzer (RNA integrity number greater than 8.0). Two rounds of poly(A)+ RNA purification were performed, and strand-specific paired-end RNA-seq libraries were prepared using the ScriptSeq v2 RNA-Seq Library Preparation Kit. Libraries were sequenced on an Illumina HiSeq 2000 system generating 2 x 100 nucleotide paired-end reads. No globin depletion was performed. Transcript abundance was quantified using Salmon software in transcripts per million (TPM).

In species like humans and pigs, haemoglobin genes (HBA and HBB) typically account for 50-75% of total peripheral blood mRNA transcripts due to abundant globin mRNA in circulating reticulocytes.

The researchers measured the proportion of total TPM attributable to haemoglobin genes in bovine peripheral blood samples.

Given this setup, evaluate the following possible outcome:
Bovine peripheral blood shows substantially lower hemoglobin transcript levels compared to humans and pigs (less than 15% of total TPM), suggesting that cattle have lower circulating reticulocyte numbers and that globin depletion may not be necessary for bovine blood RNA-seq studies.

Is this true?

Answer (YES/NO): YES